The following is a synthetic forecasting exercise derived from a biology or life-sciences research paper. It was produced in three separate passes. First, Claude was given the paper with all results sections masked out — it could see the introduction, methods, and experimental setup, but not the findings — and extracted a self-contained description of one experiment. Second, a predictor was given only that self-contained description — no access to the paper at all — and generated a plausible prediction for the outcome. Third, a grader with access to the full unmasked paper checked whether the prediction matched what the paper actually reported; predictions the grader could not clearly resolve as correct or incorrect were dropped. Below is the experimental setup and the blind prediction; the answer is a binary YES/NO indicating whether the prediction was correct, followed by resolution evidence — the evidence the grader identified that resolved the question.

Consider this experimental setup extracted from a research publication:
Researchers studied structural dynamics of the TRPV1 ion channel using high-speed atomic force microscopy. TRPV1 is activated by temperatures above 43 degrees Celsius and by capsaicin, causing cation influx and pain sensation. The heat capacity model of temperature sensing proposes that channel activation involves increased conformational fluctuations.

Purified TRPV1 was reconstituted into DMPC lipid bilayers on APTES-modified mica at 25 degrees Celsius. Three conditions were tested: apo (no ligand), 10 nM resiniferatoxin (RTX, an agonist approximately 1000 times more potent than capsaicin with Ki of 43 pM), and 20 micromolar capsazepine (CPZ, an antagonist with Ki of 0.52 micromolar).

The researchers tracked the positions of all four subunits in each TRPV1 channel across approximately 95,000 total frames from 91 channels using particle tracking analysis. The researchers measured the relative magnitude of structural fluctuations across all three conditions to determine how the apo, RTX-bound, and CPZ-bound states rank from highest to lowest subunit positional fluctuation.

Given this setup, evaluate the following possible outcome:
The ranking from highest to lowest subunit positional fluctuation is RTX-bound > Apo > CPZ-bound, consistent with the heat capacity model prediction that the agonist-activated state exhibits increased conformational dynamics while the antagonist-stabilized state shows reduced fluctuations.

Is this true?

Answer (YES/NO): YES